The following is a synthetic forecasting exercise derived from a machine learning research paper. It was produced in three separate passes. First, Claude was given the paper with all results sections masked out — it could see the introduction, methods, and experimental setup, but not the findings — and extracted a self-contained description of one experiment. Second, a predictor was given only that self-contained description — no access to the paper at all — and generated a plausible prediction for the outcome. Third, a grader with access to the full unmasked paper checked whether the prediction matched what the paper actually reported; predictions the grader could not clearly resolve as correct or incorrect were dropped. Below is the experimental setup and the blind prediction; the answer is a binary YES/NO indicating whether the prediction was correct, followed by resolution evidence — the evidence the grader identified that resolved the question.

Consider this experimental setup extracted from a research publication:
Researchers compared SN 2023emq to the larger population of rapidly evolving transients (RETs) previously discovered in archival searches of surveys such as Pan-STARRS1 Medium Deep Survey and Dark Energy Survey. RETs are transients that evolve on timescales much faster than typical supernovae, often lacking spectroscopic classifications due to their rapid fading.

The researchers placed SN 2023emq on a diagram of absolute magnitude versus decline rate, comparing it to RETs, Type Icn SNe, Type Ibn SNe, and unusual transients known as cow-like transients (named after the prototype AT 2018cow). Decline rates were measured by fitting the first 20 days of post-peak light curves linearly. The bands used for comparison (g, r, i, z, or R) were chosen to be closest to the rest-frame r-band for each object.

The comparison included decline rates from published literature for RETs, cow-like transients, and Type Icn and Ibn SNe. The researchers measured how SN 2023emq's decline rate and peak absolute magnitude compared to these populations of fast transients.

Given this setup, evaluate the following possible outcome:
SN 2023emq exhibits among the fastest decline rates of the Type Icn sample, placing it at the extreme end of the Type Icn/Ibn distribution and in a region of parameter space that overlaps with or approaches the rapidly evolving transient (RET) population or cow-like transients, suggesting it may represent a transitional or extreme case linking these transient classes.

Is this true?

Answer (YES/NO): NO